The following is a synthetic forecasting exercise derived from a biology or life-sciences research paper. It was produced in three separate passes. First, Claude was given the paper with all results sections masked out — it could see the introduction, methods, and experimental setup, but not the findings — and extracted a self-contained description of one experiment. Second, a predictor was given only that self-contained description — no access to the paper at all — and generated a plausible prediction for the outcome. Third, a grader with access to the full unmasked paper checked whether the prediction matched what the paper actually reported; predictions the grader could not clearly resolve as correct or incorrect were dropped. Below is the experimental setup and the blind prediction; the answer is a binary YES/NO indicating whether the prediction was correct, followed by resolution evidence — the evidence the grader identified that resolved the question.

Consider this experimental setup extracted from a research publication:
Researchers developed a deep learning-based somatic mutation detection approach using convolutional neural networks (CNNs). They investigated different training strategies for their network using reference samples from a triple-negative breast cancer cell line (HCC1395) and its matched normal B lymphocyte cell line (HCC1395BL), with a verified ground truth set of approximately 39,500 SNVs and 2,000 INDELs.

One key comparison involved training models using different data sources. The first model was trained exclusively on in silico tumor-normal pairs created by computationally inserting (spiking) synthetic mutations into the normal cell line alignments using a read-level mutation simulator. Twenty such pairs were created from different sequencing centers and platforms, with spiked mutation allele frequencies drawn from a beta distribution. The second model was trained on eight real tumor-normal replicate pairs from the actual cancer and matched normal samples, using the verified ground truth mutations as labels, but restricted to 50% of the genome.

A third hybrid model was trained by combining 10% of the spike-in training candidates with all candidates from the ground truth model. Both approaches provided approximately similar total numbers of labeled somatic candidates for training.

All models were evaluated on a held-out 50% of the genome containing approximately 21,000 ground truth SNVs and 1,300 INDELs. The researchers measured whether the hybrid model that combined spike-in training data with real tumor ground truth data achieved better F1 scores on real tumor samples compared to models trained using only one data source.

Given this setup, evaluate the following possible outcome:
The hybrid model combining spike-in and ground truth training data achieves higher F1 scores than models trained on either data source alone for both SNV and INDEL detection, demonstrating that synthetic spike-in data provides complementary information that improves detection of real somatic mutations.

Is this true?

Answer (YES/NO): NO